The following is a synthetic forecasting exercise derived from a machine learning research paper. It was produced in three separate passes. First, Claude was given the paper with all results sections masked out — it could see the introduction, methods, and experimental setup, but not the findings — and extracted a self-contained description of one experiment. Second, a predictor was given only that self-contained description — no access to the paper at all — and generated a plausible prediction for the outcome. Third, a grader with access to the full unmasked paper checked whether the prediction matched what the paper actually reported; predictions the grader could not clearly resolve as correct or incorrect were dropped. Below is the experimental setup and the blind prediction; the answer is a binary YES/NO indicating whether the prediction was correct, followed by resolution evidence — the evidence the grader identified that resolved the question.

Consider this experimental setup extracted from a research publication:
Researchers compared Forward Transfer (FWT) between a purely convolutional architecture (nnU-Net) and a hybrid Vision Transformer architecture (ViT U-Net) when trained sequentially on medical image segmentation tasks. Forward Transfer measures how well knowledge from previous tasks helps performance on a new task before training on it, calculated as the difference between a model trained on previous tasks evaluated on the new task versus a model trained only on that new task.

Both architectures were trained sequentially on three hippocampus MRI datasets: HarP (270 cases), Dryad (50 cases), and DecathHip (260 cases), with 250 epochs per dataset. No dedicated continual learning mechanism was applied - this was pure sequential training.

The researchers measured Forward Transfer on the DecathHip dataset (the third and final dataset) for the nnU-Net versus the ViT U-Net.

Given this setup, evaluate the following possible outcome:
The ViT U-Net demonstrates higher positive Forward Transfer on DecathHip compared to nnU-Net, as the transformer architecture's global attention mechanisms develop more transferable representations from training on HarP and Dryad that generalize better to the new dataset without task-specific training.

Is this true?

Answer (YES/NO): YES